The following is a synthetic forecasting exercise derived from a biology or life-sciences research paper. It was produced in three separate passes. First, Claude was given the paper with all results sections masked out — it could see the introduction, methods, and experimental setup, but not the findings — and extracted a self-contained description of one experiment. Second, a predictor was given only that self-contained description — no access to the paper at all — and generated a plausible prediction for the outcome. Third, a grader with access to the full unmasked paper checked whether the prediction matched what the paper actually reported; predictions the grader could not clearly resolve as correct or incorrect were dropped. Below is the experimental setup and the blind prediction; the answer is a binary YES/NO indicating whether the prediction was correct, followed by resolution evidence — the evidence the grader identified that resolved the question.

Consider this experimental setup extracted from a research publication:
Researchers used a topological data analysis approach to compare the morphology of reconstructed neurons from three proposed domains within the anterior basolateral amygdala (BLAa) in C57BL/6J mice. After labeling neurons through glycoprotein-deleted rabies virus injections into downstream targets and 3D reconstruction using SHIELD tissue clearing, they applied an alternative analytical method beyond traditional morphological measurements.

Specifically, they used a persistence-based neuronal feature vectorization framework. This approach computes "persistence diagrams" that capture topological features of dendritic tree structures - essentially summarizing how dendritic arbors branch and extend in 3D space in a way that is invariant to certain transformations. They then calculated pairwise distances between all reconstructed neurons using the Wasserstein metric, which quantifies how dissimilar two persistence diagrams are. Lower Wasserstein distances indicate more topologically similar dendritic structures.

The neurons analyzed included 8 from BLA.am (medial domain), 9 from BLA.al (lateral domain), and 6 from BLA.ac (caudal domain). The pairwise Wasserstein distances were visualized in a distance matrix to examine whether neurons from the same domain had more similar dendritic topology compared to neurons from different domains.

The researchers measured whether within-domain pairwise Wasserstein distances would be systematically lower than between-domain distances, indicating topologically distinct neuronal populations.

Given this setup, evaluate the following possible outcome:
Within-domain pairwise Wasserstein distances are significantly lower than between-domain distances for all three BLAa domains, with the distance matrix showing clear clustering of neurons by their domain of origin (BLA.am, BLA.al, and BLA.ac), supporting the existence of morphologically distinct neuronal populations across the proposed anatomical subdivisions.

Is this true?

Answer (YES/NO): NO